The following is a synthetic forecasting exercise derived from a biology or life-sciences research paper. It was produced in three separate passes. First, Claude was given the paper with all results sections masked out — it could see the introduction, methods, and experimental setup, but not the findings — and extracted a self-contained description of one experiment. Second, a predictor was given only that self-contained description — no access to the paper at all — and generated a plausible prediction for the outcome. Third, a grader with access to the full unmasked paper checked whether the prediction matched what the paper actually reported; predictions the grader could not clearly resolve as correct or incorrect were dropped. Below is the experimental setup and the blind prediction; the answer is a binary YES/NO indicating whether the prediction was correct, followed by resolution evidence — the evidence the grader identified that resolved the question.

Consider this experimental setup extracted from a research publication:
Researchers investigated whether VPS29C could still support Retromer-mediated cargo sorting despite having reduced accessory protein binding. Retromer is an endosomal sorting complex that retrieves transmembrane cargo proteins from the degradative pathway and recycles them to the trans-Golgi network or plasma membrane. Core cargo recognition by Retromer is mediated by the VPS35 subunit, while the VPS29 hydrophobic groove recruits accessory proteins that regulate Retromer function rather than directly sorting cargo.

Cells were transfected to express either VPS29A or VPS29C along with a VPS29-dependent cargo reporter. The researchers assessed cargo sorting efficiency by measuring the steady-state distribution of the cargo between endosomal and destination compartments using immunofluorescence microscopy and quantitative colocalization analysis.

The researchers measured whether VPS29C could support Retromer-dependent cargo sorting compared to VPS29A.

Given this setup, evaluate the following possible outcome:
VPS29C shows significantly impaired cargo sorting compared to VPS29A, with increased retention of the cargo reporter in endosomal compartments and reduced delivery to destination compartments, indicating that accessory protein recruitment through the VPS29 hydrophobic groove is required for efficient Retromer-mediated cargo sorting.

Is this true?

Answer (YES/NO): NO